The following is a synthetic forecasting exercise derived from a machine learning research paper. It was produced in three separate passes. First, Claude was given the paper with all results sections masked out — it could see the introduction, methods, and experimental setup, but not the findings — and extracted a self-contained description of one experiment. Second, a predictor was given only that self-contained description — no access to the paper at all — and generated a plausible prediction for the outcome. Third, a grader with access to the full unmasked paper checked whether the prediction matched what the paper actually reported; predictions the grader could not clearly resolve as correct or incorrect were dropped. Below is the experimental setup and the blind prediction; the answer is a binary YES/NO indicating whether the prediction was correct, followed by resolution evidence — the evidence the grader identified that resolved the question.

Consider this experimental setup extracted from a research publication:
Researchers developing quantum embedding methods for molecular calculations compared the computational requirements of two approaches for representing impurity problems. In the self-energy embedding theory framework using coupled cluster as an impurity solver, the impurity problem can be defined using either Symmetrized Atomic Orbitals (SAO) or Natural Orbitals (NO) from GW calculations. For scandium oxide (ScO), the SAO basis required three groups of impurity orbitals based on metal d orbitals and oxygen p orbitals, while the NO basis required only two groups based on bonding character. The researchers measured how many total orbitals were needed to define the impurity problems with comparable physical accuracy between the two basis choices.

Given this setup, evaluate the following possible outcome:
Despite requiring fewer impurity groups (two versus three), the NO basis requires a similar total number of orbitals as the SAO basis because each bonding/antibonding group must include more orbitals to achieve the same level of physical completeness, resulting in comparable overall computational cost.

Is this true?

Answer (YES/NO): NO